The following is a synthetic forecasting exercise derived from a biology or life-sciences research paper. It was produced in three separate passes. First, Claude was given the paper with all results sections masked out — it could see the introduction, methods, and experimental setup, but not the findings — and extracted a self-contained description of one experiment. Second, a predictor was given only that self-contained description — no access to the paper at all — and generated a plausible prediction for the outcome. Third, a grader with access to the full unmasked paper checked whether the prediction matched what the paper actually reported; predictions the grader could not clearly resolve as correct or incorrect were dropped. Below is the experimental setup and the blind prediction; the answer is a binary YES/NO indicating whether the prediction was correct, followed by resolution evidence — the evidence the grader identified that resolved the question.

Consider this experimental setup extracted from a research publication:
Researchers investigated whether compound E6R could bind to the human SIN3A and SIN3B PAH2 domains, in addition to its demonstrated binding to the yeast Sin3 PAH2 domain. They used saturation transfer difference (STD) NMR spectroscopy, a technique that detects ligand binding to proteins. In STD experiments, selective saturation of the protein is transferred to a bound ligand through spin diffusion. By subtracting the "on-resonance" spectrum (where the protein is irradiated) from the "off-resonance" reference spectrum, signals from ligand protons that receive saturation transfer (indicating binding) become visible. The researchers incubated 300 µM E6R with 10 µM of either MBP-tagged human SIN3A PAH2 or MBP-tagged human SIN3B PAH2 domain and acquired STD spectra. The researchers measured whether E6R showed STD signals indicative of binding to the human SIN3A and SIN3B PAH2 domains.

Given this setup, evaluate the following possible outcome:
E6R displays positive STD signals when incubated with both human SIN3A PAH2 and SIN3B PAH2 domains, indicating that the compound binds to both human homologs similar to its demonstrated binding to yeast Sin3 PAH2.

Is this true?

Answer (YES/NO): YES